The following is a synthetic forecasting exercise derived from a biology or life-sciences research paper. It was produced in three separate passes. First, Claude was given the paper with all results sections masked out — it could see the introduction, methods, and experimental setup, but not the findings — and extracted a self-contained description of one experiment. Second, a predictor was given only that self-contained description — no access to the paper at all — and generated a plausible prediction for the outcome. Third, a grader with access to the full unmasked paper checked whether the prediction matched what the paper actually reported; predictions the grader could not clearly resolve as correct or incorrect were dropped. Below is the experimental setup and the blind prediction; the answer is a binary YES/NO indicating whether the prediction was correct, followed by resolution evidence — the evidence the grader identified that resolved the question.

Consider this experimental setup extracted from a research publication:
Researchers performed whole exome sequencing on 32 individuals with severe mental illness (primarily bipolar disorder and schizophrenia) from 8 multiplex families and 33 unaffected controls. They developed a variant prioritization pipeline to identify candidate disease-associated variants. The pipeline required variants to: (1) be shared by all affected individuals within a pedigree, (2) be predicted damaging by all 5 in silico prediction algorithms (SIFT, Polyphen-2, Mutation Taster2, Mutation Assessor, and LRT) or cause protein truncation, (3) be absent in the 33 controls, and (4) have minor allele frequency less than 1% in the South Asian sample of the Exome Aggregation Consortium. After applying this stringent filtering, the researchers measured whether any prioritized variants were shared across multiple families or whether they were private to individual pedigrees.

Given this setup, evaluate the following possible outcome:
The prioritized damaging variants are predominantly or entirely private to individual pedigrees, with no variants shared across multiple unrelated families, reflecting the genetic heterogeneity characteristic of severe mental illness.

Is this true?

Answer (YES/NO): YES